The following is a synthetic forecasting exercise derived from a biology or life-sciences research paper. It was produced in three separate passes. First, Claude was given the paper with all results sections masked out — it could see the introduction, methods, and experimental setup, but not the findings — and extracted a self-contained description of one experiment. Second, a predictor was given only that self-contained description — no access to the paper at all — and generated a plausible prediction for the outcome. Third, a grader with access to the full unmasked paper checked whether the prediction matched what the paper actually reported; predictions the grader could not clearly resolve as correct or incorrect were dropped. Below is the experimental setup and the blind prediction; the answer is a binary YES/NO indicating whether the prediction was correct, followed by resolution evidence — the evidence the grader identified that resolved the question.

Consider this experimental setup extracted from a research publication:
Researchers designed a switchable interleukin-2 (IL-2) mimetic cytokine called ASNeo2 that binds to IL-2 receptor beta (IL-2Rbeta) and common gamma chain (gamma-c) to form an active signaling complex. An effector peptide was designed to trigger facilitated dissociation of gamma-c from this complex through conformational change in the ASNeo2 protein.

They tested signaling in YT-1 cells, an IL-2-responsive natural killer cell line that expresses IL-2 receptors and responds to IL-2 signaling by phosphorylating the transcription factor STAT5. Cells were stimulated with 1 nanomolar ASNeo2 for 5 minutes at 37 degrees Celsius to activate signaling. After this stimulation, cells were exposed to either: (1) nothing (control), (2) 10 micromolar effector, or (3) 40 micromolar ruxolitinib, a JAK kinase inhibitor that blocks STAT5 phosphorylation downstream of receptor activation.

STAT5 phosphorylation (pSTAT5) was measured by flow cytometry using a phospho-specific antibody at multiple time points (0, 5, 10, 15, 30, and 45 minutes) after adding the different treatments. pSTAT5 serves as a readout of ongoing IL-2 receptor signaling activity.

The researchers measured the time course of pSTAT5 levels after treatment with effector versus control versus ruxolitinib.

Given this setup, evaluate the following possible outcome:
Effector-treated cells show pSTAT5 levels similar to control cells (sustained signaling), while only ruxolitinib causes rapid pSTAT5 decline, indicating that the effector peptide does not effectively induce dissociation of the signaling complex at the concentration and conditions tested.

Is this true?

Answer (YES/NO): NO